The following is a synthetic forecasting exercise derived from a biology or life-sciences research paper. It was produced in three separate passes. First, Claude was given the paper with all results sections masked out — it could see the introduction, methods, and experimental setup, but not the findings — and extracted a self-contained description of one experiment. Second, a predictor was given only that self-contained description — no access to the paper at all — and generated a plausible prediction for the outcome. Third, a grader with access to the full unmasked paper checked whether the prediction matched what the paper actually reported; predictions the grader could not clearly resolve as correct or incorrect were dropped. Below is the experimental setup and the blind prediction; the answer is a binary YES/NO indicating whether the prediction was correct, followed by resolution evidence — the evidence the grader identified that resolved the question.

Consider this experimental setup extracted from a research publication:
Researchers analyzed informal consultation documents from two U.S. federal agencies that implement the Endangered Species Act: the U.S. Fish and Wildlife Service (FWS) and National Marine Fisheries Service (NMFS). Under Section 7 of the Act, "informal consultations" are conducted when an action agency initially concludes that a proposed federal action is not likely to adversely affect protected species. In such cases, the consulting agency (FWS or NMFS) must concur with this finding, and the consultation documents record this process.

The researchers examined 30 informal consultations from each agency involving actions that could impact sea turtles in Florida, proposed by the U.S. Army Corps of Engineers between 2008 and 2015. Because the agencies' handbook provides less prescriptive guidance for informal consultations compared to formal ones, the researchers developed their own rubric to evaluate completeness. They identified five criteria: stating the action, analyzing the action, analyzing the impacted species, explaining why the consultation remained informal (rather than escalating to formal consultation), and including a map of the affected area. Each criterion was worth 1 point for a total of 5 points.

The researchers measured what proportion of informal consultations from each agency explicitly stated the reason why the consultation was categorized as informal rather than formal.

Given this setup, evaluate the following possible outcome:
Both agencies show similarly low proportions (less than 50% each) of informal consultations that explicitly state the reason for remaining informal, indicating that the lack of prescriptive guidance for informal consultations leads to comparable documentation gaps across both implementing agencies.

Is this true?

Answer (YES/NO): NO